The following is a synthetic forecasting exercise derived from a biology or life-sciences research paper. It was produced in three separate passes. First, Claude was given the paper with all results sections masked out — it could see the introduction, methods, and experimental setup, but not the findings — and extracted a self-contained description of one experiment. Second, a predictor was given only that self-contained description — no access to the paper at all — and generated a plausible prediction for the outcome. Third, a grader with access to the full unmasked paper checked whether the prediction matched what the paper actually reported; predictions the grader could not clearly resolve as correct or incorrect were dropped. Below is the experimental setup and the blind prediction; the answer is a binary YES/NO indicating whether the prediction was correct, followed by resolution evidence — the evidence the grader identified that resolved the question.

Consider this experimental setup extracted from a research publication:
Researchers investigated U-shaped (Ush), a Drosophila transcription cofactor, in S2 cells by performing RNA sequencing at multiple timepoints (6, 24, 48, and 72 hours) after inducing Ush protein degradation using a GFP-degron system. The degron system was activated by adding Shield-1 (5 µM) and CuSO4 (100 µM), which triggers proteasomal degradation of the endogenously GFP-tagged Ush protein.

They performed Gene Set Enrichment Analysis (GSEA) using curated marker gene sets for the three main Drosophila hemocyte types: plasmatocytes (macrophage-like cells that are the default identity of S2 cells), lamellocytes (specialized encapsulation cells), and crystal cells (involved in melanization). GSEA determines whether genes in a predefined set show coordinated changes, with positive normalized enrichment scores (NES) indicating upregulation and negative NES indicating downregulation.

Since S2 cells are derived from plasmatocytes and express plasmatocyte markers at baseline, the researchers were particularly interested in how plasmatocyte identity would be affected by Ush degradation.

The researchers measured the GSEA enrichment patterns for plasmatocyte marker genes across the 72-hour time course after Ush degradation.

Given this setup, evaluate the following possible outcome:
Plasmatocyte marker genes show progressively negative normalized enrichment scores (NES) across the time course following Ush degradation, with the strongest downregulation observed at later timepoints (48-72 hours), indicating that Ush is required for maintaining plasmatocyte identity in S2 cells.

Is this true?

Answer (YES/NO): NO